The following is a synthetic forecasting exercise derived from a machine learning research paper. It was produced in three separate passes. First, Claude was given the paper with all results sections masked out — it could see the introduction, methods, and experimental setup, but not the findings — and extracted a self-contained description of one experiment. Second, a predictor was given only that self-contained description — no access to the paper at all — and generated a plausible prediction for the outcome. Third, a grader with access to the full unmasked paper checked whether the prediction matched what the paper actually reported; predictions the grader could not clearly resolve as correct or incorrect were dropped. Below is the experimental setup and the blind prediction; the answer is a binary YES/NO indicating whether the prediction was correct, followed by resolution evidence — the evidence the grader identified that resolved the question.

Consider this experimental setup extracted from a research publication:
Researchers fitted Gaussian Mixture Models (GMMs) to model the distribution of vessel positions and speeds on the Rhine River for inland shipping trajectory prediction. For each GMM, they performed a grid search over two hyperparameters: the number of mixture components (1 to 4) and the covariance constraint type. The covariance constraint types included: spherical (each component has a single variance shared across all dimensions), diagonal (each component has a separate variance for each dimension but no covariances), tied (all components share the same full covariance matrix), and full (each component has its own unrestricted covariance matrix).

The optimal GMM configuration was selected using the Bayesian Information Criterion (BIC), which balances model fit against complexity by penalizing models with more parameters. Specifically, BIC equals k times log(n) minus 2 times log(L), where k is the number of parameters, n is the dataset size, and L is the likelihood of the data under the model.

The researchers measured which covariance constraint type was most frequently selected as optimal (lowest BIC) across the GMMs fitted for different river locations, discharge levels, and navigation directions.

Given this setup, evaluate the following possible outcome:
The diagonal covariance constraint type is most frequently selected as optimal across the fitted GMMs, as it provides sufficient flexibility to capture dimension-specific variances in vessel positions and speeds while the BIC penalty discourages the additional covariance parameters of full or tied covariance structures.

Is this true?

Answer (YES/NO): NO